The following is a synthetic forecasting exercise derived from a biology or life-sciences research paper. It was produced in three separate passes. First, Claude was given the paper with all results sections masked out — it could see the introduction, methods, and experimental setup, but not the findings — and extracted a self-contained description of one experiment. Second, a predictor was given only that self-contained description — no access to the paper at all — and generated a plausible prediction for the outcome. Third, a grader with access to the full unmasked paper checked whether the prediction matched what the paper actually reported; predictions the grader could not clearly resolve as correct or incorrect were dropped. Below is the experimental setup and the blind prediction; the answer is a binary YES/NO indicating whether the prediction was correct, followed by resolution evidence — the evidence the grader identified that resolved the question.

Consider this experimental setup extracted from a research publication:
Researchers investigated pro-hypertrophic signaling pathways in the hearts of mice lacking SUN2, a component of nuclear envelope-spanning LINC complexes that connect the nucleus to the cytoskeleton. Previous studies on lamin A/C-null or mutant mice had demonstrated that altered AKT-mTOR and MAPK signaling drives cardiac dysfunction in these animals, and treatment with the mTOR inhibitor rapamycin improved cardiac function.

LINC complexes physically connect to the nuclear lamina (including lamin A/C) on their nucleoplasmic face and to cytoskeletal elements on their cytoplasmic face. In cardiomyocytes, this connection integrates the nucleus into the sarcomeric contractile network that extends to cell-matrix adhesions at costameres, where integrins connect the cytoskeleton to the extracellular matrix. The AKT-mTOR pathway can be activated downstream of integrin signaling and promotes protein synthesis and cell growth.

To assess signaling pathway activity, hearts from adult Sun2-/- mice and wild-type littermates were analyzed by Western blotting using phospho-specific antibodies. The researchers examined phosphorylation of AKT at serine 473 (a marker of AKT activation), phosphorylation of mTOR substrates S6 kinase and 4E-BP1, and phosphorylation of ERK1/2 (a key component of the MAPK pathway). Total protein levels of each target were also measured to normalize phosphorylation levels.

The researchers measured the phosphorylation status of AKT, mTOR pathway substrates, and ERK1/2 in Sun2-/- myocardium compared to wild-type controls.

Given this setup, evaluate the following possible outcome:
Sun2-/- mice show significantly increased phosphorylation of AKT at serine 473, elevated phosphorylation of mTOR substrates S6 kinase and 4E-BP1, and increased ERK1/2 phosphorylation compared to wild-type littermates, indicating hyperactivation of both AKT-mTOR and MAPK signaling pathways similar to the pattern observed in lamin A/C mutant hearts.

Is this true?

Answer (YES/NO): NO